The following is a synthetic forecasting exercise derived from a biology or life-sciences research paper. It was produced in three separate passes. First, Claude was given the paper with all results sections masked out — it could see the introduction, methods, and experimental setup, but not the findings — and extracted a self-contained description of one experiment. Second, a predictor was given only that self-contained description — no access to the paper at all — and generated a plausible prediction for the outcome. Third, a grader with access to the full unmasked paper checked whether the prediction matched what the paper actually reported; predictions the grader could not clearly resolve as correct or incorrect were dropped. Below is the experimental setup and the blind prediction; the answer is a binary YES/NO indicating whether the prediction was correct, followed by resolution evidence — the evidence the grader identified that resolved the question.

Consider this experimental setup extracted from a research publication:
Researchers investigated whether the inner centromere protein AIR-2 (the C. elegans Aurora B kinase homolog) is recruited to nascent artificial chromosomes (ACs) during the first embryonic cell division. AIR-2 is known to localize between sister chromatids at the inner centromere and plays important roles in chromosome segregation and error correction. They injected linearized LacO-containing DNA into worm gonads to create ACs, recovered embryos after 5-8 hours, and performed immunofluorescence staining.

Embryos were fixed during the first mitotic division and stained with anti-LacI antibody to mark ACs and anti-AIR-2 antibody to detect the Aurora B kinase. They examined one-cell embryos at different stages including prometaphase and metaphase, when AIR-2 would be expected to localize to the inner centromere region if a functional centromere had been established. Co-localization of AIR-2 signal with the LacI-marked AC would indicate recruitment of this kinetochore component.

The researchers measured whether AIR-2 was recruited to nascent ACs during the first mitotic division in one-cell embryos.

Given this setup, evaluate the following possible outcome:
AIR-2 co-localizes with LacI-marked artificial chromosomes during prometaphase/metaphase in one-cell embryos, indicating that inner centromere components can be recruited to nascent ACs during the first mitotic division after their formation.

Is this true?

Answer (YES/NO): YES